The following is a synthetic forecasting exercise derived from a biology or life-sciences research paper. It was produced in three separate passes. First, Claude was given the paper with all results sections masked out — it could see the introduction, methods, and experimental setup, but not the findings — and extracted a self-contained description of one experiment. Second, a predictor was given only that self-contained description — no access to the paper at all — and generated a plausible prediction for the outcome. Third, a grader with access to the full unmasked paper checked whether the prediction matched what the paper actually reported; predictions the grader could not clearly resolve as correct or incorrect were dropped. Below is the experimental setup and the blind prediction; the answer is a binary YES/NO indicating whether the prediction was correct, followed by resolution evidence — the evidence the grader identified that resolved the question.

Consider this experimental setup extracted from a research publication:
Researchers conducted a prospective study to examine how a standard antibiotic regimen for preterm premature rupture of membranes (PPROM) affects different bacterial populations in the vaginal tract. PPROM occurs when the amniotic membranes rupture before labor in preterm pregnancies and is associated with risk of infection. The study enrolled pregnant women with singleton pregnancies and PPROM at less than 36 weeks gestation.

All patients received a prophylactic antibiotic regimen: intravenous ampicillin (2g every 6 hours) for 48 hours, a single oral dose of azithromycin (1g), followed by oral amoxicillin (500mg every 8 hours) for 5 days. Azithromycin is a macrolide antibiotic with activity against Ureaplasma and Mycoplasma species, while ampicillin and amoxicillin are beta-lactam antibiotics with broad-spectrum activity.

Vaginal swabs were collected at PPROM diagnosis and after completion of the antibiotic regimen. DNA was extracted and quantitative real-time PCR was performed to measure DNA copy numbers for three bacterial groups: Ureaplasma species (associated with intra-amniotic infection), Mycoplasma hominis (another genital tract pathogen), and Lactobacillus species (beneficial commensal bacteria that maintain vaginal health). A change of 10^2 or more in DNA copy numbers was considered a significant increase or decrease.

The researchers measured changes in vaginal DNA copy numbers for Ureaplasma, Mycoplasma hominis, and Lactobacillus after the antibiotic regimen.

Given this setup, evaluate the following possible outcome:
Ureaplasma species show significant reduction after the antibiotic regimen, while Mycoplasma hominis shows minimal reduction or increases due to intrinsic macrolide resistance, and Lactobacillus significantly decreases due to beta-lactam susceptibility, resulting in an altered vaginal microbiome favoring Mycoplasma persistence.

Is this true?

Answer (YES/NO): NO